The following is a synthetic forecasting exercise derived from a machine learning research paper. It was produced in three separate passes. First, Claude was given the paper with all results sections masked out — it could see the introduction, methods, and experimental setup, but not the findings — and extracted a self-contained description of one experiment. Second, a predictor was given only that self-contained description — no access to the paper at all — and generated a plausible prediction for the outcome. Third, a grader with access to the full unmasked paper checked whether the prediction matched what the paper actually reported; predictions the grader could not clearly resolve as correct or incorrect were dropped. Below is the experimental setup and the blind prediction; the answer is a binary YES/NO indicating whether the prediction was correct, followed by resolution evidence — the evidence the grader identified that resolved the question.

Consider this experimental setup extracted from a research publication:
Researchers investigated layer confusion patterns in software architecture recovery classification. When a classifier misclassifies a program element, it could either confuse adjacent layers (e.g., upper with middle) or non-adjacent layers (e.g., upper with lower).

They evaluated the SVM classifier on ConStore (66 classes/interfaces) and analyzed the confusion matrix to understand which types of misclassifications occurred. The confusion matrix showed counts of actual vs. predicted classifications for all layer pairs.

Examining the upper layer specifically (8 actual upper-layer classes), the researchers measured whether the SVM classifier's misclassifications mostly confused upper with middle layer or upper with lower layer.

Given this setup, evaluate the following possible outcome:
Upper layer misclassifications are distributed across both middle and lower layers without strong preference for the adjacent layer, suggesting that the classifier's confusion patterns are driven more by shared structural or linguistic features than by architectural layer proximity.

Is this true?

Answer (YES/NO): NO